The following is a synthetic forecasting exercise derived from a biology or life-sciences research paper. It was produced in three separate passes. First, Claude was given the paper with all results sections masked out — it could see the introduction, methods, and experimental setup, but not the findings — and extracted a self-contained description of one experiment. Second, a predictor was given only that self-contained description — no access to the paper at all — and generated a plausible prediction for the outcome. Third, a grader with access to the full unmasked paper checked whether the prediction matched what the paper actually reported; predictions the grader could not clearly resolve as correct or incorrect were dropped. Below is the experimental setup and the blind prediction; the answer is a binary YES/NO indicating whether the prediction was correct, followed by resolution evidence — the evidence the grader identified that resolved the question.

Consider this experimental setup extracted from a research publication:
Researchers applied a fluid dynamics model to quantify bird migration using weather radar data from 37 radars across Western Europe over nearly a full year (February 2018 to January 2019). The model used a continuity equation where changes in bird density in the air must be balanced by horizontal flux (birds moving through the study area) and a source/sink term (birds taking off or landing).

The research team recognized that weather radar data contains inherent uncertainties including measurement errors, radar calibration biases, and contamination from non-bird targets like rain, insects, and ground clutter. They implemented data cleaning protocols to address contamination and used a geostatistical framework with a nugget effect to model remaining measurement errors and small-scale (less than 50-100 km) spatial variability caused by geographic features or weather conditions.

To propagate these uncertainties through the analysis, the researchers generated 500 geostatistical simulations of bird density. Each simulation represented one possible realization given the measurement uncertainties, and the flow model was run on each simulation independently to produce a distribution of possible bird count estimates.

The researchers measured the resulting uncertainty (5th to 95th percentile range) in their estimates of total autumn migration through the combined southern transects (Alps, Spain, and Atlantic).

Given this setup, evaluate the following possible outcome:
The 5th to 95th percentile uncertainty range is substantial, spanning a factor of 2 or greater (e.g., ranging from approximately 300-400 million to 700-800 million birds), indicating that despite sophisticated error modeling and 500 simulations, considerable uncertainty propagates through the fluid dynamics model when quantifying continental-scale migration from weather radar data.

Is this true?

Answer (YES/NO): NO